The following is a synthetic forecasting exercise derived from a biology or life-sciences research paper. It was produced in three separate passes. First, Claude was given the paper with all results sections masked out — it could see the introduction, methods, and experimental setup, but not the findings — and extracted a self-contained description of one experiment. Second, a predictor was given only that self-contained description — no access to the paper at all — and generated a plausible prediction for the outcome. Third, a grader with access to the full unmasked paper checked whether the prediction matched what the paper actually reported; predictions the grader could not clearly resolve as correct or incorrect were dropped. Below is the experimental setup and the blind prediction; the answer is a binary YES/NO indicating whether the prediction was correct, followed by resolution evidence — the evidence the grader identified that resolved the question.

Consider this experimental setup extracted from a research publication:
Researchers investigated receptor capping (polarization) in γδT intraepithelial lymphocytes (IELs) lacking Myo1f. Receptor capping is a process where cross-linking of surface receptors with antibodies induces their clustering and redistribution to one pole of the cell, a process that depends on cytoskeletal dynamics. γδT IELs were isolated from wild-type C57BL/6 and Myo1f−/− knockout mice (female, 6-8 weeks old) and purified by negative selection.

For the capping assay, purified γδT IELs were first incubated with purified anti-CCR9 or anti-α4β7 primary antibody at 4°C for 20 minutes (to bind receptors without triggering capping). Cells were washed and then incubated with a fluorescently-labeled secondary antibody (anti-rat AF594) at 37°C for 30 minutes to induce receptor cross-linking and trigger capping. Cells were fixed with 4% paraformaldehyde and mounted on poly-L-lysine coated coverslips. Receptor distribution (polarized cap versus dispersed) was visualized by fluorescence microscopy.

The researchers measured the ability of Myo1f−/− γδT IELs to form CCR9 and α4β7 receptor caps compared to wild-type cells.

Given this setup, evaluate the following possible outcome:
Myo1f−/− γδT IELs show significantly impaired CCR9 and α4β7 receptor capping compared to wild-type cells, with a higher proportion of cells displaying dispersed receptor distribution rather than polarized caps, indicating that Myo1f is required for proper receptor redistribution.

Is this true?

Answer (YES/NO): YES